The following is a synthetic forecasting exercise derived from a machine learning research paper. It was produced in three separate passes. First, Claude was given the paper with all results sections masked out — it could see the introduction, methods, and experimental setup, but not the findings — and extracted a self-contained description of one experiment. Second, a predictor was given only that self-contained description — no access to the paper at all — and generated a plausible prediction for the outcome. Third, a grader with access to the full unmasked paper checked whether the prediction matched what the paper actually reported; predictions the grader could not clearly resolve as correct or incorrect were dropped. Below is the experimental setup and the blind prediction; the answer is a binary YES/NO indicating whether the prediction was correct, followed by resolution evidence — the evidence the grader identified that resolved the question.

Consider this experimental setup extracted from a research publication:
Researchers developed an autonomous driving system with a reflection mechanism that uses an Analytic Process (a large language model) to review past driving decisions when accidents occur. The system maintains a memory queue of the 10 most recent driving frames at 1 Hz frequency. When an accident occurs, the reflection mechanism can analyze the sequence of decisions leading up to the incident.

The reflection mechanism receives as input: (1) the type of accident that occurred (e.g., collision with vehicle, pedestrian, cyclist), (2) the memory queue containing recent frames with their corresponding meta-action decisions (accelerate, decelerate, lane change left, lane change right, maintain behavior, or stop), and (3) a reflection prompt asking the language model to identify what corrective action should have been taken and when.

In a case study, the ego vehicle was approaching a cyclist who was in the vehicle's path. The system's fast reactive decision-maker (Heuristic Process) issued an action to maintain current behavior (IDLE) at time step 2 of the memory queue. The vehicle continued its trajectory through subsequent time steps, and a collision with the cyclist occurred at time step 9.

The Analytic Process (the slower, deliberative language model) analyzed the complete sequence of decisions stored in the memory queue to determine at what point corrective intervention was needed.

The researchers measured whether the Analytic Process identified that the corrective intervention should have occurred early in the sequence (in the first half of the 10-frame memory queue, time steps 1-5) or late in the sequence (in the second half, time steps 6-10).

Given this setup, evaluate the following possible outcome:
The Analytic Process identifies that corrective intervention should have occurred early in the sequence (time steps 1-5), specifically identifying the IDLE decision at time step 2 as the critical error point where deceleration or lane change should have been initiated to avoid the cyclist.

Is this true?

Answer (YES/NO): YES